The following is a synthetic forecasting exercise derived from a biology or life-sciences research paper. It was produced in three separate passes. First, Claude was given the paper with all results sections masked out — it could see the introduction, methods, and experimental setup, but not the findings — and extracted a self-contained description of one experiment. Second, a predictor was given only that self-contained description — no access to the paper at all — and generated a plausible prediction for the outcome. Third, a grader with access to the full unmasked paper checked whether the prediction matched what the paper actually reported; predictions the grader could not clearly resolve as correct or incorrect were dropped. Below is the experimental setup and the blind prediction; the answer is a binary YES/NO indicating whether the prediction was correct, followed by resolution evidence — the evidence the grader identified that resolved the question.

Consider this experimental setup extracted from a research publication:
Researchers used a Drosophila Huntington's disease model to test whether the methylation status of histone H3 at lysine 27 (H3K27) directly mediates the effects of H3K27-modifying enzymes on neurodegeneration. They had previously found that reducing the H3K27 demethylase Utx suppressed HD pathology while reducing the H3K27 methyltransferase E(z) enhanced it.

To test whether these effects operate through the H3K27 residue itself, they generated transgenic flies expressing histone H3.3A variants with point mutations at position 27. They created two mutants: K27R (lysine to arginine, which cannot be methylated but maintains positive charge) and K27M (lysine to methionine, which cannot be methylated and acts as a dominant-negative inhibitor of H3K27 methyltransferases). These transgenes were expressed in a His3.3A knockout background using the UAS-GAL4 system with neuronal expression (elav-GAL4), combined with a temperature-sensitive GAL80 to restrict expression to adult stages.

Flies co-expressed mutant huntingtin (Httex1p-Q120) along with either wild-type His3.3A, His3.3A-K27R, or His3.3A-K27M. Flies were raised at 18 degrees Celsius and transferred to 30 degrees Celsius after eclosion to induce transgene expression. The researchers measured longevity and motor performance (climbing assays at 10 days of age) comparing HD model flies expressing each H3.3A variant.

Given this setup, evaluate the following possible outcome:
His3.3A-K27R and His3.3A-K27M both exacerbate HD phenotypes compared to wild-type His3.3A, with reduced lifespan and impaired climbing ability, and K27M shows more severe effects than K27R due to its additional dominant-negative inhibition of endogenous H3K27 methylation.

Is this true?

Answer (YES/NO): NO